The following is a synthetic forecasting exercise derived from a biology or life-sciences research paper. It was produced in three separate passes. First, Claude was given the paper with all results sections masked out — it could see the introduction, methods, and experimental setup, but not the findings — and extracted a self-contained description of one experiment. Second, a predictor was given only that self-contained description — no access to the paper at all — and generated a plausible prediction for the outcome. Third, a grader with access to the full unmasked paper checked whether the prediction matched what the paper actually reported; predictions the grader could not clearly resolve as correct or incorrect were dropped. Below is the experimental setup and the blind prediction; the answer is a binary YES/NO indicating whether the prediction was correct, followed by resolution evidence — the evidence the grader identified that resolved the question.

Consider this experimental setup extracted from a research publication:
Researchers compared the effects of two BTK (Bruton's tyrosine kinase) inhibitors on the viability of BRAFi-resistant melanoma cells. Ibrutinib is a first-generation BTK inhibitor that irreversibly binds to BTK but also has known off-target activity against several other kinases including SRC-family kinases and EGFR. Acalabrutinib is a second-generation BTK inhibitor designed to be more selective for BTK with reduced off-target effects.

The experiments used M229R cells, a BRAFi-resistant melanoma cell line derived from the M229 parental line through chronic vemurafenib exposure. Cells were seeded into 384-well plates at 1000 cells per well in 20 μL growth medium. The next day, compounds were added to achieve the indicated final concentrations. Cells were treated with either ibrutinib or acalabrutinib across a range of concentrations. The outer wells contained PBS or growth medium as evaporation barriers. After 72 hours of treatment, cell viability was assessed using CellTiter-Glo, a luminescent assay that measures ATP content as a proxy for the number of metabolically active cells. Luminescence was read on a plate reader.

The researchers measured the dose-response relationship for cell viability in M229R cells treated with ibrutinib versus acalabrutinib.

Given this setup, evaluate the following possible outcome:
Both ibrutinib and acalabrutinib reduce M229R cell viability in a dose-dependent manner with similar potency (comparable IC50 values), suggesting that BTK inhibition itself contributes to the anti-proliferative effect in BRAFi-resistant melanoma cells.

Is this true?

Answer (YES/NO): NO